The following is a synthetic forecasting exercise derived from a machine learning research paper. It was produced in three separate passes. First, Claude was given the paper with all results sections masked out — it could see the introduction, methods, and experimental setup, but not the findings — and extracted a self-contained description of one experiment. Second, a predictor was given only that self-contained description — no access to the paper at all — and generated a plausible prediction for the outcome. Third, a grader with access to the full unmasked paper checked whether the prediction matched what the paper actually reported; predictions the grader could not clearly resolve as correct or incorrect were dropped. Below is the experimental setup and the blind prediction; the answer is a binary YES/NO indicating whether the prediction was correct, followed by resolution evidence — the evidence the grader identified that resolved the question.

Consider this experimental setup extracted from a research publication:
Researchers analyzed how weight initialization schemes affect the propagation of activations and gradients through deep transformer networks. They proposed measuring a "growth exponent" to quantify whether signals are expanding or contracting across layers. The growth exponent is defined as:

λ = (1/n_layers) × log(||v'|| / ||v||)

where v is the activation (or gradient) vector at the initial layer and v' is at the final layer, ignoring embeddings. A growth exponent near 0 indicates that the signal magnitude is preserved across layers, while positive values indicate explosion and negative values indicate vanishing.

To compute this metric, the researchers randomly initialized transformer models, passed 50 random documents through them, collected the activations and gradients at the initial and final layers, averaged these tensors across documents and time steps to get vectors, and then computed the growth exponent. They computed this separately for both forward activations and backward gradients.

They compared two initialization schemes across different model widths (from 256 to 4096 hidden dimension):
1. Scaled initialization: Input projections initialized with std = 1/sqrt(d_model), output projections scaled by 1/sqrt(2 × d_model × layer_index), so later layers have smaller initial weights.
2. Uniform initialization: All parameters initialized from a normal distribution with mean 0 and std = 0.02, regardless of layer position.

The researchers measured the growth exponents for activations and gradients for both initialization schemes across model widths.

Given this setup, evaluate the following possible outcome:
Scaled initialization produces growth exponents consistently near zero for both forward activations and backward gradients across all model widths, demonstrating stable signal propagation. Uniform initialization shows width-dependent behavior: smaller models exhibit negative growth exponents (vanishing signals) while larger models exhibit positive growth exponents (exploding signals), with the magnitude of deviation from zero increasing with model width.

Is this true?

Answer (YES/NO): NO